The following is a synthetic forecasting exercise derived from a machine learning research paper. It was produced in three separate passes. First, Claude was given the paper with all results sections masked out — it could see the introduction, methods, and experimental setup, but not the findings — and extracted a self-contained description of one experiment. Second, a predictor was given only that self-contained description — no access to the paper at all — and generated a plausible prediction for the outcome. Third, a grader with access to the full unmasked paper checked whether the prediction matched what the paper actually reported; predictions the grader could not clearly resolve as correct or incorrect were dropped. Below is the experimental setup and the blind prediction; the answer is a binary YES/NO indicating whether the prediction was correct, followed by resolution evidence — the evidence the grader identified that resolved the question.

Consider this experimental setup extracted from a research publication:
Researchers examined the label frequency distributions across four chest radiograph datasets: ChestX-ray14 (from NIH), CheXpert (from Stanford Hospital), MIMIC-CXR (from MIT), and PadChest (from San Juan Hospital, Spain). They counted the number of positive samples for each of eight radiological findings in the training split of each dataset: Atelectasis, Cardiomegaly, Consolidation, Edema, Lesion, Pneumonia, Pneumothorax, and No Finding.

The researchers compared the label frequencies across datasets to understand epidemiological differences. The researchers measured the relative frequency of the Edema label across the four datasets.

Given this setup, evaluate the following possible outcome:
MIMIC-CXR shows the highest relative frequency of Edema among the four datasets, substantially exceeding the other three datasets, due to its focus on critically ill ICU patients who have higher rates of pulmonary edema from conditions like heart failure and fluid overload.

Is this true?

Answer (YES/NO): NO